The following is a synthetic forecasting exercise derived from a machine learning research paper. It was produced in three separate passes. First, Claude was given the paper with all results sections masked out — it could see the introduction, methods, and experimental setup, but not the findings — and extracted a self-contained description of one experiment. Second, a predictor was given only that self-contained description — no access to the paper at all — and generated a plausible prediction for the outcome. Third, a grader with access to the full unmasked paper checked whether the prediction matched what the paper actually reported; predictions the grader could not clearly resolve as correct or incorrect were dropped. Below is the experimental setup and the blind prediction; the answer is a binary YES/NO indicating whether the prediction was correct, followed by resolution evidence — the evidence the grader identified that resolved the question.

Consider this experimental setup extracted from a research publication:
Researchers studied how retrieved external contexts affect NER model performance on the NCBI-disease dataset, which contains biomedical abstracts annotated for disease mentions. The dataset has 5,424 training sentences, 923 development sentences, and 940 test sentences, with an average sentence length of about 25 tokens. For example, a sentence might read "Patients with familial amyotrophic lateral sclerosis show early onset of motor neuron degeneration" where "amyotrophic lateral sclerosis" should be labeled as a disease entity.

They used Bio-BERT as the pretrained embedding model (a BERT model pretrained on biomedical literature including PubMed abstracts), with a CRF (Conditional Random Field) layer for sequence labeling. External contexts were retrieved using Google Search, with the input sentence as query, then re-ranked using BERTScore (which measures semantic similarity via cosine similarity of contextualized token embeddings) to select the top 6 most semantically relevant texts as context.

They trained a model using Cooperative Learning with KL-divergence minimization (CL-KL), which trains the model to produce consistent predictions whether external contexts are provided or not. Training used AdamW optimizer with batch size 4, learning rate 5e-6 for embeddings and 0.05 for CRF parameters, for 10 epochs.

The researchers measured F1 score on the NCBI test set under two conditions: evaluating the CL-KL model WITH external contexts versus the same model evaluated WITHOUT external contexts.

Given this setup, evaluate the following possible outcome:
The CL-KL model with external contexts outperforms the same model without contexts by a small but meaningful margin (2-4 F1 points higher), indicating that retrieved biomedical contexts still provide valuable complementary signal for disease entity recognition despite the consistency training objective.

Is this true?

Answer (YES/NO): NO